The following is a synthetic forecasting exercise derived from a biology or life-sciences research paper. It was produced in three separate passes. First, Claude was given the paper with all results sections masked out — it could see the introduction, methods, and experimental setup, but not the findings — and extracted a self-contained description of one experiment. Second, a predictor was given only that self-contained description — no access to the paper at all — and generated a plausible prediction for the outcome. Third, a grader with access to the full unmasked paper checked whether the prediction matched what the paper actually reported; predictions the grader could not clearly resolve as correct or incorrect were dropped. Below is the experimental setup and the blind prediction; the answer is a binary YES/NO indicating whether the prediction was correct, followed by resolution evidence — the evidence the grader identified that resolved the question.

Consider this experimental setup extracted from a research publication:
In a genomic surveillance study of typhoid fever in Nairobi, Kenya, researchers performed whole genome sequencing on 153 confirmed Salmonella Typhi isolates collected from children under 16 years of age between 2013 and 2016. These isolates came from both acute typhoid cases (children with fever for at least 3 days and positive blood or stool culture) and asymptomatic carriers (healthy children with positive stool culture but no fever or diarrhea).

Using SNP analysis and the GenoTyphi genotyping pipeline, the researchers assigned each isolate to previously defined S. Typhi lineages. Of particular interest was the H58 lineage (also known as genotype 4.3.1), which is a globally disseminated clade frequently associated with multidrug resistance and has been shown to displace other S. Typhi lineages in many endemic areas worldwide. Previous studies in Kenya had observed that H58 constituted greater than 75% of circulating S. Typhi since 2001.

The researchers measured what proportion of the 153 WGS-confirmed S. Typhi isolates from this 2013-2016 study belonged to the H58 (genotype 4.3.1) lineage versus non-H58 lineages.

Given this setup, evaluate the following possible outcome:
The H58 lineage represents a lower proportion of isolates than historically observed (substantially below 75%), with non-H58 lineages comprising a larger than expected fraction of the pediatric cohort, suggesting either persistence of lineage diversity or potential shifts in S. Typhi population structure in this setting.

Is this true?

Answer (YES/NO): NO